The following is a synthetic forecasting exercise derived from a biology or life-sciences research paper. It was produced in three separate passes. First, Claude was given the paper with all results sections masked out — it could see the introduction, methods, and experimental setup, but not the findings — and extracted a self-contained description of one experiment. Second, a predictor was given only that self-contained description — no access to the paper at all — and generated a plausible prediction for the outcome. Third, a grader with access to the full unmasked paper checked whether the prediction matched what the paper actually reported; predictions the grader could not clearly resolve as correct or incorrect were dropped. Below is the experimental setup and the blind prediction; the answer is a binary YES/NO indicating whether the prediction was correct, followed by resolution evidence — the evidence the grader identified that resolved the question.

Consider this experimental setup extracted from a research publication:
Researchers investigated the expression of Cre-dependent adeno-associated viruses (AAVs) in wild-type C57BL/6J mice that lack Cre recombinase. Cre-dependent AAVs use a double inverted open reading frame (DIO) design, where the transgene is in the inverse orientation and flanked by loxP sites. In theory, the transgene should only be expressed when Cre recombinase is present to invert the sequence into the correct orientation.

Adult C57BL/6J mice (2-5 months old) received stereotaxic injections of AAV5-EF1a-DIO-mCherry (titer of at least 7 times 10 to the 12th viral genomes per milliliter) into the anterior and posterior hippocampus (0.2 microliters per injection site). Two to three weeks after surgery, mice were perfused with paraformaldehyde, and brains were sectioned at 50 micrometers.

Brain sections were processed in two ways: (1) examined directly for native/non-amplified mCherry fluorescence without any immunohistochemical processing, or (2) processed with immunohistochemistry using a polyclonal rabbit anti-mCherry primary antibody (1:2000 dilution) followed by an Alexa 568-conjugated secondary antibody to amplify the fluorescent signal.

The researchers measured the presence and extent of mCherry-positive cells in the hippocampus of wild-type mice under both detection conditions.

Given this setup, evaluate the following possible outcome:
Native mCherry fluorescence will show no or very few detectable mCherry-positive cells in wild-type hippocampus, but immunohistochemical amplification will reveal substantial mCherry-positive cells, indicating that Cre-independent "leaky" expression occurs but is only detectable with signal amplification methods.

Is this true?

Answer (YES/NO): YES